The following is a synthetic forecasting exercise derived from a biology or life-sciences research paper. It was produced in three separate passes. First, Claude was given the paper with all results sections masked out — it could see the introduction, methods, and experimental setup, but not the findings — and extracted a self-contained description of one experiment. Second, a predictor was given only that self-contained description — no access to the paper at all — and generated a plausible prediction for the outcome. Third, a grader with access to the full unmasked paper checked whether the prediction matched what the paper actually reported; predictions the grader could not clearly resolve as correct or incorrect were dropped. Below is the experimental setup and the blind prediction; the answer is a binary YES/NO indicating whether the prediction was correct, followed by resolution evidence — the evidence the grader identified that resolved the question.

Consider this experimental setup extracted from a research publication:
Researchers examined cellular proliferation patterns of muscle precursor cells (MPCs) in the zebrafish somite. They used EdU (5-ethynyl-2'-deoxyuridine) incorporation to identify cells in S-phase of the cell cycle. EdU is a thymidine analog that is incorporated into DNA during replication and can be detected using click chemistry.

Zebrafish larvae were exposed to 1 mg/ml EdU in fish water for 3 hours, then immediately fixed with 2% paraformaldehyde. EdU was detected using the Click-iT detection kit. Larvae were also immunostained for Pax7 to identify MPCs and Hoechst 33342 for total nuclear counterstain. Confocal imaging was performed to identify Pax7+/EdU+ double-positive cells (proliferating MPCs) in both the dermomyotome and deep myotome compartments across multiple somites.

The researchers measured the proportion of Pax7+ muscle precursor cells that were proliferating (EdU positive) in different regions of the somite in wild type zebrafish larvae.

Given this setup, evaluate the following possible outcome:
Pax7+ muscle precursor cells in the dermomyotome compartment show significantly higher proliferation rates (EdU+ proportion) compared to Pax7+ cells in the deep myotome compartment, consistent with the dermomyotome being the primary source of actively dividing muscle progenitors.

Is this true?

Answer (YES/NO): NO